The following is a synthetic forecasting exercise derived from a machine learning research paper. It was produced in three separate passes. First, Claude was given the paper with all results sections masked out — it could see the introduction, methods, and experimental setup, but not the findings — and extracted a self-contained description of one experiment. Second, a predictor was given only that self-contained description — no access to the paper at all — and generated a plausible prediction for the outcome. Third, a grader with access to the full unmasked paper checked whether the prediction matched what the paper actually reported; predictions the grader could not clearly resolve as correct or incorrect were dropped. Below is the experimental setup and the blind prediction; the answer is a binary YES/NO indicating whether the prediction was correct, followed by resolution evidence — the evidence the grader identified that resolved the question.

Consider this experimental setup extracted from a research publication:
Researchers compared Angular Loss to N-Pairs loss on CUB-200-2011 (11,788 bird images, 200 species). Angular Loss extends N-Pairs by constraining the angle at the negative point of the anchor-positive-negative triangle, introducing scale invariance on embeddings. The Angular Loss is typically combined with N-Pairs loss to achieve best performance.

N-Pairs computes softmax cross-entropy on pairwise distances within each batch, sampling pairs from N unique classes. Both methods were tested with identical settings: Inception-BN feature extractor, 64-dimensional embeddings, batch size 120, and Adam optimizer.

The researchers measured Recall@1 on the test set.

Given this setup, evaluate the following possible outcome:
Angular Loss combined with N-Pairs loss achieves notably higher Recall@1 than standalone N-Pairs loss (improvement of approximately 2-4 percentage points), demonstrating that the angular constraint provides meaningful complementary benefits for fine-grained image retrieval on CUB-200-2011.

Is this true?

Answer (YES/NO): NO